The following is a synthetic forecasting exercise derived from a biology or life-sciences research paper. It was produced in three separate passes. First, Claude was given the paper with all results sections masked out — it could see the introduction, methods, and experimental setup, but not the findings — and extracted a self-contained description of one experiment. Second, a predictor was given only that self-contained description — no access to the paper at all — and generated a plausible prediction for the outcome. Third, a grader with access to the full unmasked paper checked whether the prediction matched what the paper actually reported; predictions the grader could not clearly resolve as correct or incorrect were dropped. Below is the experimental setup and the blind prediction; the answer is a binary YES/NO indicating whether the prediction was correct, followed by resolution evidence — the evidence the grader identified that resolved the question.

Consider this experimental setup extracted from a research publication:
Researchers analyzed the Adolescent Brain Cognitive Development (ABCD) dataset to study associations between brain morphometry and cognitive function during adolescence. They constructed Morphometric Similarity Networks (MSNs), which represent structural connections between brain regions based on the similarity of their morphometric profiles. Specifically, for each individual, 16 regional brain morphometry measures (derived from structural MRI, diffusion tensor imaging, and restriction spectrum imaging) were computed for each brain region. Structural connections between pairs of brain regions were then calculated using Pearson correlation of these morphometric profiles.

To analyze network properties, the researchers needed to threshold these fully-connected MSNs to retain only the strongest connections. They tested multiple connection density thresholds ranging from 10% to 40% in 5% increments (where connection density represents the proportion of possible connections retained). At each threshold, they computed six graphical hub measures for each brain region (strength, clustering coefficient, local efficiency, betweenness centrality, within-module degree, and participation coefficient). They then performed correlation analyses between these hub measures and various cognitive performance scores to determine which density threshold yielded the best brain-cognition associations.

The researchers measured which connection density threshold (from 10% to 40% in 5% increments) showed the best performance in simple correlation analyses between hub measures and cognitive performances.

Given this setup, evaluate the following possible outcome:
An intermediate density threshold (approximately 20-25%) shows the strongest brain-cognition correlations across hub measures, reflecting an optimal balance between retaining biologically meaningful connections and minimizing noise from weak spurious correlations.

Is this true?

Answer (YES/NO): NO